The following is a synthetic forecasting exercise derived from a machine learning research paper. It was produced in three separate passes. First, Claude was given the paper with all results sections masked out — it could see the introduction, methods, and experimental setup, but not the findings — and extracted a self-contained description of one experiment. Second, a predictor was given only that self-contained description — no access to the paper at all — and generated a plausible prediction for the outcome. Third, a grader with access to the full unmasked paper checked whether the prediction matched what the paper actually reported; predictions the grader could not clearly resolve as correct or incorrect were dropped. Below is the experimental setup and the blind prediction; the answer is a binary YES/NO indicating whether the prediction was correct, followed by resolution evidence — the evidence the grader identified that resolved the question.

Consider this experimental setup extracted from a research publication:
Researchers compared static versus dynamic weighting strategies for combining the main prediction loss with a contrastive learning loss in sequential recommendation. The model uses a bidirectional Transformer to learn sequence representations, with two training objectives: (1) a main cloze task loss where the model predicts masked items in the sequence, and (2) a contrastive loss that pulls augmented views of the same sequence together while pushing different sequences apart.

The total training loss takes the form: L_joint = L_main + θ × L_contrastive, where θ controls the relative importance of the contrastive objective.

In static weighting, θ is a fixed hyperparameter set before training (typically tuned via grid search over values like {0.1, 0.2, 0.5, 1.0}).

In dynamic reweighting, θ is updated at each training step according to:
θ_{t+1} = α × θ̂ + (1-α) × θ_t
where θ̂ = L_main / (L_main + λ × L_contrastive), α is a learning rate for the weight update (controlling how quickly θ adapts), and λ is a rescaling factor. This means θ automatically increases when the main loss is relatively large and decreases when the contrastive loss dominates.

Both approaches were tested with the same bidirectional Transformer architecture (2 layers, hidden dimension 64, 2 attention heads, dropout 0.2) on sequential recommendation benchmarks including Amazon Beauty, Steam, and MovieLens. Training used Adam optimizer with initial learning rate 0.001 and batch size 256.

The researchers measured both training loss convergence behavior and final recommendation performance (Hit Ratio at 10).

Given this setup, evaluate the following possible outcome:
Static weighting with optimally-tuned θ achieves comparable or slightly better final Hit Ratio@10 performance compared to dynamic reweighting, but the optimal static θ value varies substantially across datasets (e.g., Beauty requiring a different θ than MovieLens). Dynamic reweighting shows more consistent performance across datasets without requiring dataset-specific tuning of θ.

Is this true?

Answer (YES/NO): NO